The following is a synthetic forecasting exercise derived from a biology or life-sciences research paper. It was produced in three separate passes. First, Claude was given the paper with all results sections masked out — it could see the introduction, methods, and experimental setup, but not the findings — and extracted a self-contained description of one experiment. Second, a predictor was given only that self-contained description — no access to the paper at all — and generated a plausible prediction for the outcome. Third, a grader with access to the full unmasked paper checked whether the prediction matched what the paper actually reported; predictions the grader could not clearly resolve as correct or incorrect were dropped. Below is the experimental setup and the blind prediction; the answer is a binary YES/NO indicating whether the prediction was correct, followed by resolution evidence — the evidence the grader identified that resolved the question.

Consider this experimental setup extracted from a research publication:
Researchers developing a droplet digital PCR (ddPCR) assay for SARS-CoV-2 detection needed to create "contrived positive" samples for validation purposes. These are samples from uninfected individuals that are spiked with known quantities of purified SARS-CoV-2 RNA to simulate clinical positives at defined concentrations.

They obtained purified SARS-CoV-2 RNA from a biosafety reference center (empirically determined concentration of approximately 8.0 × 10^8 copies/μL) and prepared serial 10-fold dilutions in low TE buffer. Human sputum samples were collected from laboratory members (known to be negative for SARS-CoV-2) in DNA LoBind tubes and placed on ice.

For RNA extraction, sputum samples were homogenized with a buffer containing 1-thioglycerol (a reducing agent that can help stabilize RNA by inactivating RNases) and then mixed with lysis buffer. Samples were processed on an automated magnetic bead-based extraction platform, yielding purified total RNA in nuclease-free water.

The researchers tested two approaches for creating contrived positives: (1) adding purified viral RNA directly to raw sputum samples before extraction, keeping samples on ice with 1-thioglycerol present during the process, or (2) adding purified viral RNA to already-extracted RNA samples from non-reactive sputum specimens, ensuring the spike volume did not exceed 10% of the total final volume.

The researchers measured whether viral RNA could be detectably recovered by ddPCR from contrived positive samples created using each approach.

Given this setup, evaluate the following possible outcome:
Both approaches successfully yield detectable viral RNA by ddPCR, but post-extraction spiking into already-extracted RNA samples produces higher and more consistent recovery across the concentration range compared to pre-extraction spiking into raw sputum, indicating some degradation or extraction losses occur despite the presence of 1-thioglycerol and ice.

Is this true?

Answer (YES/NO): NO